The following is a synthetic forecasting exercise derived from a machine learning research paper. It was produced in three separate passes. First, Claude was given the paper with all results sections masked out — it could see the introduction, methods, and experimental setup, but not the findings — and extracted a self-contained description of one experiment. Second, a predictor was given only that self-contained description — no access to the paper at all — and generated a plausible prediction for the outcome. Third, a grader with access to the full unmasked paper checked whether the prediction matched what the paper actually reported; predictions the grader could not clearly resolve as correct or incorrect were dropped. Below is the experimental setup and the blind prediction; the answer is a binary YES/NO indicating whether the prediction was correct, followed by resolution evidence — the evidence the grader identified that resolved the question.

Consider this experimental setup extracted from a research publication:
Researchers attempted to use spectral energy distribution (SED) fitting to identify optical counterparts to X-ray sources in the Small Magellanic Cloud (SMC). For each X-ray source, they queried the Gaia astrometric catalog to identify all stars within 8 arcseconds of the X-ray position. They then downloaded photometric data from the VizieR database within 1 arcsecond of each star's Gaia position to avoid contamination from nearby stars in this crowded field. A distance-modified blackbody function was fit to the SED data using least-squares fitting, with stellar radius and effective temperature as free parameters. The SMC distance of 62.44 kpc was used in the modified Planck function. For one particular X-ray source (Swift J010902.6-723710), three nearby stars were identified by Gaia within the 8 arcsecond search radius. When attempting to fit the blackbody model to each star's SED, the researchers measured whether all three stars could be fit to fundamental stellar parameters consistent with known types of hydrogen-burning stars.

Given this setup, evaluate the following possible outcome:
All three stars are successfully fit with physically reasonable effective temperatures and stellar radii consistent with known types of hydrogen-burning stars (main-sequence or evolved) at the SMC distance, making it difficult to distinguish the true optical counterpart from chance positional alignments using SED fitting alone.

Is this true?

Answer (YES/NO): NO